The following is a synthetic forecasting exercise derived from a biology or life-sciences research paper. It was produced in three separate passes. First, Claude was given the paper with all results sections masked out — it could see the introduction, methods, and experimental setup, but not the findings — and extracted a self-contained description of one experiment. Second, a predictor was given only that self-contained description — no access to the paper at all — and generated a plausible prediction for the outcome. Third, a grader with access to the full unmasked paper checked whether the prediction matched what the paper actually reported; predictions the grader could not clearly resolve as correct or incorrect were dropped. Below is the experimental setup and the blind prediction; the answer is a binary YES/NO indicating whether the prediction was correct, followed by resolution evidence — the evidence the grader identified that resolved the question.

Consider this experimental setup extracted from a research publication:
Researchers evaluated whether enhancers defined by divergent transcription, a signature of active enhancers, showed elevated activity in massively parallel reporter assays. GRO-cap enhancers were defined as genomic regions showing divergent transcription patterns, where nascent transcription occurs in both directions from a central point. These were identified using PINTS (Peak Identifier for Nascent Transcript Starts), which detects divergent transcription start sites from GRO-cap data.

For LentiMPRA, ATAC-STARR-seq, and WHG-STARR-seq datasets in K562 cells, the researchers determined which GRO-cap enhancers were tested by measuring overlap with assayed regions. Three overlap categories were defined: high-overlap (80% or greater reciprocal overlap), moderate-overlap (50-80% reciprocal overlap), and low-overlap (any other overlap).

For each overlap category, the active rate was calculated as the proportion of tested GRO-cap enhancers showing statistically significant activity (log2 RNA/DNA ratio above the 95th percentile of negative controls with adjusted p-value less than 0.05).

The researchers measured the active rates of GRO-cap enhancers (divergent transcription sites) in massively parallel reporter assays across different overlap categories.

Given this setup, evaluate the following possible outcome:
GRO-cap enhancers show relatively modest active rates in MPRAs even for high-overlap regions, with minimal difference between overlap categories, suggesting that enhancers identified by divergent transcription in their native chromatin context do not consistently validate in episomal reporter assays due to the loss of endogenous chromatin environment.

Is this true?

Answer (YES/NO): NO